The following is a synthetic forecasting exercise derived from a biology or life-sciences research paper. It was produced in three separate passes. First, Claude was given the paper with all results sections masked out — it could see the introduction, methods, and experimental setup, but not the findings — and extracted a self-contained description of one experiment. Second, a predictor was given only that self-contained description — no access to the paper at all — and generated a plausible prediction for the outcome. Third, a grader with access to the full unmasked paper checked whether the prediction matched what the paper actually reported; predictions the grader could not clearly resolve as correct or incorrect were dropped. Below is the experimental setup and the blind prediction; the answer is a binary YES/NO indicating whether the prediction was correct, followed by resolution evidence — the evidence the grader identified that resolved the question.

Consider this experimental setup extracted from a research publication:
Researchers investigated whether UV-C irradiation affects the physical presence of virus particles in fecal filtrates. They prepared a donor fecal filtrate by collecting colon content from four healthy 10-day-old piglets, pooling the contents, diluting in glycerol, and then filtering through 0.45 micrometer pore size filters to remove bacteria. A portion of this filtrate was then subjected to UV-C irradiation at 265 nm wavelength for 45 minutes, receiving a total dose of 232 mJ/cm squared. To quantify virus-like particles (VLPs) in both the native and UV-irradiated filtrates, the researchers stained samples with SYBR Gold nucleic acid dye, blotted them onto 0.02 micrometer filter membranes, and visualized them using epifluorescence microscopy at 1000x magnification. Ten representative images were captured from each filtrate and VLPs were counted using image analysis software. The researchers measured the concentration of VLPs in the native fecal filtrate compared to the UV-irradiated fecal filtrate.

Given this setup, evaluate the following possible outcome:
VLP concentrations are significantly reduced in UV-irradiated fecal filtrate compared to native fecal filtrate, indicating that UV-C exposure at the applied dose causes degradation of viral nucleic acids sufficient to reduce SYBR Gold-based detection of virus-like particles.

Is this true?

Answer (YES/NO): NO